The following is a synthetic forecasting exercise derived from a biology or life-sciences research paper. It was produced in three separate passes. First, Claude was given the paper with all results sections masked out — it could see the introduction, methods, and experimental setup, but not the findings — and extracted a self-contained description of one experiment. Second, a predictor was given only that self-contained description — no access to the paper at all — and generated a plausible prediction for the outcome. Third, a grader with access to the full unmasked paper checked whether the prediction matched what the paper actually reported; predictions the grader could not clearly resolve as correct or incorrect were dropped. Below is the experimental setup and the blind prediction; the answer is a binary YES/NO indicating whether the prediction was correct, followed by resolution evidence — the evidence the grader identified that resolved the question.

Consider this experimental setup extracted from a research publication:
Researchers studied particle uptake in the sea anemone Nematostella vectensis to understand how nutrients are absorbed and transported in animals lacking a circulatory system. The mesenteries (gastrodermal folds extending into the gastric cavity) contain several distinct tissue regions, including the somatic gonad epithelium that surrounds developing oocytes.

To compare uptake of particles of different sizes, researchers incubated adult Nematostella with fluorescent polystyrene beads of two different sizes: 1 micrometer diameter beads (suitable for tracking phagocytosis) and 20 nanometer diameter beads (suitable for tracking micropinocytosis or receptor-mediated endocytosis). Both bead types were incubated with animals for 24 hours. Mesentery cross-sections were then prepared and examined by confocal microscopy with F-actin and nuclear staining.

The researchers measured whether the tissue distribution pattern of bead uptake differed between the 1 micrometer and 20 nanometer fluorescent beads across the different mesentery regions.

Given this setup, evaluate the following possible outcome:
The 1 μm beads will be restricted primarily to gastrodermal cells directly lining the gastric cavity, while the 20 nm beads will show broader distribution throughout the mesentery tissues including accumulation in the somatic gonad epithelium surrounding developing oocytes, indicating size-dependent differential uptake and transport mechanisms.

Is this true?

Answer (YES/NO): NO